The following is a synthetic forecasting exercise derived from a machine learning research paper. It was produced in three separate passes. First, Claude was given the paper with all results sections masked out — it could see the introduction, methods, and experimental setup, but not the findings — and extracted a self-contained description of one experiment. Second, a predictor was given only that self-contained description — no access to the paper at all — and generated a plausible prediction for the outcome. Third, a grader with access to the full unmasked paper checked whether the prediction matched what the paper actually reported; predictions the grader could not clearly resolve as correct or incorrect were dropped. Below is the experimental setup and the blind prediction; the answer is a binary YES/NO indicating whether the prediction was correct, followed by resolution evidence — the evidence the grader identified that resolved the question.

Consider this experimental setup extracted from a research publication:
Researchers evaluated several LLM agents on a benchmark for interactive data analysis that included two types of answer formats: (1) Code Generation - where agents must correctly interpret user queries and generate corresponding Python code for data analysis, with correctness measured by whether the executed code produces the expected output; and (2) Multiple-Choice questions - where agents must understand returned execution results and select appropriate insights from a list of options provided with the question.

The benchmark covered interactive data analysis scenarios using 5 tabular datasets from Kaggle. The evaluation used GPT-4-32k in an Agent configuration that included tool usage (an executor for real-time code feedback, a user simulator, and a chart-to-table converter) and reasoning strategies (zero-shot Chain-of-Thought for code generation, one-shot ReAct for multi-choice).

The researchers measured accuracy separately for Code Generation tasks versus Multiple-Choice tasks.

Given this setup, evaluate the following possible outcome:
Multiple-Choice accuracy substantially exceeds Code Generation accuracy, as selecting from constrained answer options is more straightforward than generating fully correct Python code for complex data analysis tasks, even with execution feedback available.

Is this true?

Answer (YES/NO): YES